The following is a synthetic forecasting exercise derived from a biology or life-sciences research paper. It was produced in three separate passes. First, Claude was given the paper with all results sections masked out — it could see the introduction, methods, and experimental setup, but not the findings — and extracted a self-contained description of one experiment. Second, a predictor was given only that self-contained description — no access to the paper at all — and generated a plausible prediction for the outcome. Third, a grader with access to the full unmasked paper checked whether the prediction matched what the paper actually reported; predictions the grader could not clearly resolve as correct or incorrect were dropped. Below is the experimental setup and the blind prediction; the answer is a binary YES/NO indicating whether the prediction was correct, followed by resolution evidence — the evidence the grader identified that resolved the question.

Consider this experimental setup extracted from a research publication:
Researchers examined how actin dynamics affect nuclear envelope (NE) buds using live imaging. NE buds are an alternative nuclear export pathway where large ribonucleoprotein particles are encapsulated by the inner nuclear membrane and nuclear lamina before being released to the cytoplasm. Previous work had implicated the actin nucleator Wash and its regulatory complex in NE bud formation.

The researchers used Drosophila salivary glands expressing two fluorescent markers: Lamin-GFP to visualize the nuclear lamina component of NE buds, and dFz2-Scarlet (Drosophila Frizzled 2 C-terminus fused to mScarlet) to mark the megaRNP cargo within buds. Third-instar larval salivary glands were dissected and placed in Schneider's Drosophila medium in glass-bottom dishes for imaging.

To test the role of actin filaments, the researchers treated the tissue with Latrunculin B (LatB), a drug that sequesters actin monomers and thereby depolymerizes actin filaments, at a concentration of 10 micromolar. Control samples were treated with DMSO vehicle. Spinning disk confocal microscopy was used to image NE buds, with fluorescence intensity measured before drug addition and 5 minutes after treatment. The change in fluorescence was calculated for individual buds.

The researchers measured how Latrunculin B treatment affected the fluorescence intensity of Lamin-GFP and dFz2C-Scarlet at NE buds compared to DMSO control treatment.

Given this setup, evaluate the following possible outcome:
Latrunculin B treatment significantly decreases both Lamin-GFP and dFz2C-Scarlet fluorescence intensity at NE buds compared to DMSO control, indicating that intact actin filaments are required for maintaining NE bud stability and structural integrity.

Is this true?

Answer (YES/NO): NO